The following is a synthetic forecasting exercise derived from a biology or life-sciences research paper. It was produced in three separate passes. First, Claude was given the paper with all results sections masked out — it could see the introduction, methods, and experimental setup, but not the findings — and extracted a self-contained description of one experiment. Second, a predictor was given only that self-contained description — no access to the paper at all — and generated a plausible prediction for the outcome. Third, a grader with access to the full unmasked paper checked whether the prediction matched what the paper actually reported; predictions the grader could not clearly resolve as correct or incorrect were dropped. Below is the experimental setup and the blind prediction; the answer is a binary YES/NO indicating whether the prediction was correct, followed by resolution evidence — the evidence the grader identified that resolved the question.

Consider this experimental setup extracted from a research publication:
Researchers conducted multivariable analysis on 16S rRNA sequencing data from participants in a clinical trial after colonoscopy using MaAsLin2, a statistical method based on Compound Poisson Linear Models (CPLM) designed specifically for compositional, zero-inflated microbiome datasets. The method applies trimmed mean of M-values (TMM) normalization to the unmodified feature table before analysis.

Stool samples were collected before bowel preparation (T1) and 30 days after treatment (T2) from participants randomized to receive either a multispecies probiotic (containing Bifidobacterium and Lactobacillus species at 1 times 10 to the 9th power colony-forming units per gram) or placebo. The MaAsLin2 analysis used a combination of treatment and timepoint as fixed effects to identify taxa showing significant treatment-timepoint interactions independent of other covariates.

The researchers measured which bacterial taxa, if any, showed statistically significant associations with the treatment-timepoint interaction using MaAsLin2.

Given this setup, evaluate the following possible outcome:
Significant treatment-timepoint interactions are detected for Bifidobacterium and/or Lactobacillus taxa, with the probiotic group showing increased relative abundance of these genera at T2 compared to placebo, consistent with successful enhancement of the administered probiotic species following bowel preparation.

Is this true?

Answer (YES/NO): NO